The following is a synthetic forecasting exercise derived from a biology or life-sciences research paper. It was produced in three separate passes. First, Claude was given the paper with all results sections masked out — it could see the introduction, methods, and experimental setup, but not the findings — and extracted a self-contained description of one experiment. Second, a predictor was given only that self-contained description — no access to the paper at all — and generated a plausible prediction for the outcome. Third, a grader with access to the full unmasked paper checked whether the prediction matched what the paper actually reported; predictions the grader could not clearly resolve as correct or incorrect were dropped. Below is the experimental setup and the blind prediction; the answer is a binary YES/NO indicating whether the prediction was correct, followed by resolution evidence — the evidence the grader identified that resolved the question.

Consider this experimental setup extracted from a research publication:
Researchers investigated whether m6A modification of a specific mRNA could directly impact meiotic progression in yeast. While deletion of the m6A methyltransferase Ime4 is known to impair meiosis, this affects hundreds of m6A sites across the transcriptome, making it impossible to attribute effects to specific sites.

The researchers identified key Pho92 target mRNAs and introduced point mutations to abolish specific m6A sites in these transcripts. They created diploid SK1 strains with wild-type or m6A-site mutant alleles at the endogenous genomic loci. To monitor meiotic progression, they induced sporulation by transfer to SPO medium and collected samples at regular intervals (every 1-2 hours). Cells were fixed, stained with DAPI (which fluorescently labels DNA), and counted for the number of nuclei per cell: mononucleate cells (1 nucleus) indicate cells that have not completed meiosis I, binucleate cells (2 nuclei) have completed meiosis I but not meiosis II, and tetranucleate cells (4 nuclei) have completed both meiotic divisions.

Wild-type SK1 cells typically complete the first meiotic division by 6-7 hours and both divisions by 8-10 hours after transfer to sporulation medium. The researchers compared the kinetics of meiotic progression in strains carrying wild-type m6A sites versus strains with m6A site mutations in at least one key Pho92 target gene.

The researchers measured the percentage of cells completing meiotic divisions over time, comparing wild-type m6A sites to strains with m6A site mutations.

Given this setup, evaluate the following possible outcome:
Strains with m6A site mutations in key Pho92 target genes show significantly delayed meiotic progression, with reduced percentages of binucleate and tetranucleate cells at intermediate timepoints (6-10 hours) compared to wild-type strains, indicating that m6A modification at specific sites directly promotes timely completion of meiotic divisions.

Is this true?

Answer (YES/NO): NO